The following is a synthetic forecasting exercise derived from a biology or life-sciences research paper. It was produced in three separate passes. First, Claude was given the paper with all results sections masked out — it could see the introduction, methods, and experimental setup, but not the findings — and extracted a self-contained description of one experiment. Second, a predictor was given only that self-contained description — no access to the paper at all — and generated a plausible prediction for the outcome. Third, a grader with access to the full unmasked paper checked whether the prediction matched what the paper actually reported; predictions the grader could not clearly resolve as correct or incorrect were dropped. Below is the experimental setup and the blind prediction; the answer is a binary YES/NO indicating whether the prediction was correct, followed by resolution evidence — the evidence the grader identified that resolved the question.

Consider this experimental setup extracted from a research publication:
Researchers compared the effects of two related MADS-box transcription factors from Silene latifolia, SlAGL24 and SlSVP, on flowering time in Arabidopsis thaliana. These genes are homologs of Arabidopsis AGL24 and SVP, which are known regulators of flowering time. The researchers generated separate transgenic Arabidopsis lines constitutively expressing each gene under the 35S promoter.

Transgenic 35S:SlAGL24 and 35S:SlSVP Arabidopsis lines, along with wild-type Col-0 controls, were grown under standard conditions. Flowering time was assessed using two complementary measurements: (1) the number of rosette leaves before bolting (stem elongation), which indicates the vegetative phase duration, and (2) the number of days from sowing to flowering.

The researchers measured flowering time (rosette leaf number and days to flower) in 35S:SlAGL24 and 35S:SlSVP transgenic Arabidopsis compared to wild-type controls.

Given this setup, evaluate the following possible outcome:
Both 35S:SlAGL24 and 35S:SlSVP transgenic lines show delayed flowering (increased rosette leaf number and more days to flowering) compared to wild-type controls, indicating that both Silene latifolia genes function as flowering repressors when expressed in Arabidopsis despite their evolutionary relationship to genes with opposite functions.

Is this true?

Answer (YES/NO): NO